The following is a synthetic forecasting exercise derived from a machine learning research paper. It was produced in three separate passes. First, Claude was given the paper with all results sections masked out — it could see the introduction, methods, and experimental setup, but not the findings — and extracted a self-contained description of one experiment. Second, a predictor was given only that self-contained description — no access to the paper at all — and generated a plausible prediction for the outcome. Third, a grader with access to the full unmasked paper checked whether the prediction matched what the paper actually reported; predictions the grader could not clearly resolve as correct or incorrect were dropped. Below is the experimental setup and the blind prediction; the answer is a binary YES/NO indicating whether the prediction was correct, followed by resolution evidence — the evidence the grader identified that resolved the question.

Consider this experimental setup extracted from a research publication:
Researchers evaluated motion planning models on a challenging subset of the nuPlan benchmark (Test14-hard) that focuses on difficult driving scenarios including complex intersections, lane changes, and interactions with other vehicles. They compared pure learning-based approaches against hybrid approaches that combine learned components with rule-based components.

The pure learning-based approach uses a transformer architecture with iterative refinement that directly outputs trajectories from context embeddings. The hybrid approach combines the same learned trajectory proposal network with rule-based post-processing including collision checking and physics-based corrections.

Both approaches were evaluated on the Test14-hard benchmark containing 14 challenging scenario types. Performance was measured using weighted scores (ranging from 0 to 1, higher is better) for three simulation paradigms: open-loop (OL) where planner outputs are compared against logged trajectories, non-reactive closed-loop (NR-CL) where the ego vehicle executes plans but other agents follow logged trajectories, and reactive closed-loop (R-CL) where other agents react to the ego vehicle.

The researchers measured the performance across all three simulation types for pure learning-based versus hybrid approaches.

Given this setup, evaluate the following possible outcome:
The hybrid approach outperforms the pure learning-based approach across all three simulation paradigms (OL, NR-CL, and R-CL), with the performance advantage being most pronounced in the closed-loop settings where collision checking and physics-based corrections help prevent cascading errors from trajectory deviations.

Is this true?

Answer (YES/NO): NO